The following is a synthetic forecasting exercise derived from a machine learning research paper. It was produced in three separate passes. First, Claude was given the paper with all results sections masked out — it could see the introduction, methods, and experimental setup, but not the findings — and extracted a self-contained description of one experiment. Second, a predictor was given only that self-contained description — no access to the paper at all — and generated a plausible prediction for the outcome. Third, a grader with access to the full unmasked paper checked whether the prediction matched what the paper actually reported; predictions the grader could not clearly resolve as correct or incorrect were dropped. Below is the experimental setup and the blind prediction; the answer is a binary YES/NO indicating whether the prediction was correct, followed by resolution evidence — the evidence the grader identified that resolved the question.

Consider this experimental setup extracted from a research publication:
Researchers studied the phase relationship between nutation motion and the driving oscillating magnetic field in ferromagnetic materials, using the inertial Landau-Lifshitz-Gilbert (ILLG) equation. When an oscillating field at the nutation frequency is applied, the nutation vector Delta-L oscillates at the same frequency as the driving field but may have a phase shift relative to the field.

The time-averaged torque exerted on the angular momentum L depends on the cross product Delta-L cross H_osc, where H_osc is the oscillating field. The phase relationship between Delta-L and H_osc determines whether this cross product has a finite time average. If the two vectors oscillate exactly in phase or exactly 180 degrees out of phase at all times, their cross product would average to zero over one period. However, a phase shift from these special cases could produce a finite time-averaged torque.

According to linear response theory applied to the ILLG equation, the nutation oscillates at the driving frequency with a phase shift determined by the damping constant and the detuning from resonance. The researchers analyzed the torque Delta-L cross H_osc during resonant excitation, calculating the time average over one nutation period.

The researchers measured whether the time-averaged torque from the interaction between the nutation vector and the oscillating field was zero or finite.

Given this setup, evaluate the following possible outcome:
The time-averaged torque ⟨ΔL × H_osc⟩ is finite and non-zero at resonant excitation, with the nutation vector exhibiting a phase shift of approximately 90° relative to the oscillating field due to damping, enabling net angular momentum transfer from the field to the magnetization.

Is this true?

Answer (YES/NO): YES